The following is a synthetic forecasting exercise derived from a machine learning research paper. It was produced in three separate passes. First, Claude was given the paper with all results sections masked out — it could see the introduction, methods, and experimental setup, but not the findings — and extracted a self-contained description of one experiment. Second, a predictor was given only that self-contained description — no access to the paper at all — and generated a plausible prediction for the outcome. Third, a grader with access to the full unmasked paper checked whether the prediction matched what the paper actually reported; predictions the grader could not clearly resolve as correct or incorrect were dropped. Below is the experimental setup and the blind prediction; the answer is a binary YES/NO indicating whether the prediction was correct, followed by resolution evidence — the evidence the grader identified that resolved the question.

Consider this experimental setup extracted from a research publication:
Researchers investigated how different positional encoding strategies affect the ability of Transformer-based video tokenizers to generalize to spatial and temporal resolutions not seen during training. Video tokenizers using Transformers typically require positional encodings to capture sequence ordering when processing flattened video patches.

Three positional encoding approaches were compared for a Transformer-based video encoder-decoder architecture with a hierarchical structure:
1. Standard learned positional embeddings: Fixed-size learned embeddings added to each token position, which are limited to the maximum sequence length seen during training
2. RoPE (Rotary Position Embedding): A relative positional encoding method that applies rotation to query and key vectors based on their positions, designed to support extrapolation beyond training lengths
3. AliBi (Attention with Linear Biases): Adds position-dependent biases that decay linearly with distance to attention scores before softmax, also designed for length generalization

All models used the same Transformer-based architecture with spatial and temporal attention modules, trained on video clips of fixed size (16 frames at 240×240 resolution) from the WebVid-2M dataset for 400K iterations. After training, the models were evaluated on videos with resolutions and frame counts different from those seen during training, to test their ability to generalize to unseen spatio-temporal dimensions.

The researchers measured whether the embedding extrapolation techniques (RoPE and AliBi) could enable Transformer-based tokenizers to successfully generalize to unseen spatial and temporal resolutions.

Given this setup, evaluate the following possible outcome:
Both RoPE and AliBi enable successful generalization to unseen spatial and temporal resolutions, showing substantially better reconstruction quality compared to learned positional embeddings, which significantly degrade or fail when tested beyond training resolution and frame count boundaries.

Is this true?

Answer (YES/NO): NO